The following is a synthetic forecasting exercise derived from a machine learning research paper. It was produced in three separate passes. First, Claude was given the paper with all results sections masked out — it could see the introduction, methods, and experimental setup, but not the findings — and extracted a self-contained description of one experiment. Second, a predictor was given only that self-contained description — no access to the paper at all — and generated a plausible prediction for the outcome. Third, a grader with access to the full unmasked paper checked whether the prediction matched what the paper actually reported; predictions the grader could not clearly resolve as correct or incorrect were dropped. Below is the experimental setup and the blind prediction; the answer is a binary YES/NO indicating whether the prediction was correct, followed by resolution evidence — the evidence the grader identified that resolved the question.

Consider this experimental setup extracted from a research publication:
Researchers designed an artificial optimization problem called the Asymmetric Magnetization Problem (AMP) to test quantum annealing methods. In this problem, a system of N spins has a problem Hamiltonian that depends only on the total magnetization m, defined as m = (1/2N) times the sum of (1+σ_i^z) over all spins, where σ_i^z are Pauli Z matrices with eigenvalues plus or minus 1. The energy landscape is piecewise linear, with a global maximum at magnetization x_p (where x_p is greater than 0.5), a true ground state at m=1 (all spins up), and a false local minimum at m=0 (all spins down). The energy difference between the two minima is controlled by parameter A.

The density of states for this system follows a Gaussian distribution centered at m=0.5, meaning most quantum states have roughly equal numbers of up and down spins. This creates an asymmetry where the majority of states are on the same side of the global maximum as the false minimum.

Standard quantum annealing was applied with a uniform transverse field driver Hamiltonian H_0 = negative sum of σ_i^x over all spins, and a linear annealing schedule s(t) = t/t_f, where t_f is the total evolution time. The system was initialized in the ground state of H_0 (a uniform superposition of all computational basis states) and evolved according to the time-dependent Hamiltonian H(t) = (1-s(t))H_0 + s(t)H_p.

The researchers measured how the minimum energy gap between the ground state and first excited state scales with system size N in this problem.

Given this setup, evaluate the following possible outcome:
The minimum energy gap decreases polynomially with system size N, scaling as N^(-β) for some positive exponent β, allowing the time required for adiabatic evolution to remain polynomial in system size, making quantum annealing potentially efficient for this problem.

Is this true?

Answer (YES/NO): NO